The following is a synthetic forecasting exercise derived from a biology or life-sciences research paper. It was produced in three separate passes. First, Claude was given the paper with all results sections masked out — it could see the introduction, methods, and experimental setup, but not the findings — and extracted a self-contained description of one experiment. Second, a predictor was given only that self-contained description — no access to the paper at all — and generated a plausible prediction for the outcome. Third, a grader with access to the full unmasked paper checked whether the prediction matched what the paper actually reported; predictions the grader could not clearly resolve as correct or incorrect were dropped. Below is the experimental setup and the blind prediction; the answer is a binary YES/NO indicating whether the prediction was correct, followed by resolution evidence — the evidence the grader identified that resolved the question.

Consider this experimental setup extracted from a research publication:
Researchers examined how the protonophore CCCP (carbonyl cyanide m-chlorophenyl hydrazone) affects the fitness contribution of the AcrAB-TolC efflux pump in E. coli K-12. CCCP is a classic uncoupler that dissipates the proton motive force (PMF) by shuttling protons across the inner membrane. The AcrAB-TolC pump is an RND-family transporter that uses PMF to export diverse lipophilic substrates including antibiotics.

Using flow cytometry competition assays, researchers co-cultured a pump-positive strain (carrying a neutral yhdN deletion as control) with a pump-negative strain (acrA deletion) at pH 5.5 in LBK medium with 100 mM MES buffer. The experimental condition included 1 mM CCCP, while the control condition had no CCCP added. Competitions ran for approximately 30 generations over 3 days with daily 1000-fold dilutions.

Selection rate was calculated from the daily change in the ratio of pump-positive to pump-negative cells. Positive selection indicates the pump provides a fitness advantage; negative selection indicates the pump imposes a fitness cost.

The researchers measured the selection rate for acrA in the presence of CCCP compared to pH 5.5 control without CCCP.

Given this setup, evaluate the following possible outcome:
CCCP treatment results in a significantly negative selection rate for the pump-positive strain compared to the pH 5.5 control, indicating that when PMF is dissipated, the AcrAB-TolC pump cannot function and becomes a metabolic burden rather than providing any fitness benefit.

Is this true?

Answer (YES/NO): YES